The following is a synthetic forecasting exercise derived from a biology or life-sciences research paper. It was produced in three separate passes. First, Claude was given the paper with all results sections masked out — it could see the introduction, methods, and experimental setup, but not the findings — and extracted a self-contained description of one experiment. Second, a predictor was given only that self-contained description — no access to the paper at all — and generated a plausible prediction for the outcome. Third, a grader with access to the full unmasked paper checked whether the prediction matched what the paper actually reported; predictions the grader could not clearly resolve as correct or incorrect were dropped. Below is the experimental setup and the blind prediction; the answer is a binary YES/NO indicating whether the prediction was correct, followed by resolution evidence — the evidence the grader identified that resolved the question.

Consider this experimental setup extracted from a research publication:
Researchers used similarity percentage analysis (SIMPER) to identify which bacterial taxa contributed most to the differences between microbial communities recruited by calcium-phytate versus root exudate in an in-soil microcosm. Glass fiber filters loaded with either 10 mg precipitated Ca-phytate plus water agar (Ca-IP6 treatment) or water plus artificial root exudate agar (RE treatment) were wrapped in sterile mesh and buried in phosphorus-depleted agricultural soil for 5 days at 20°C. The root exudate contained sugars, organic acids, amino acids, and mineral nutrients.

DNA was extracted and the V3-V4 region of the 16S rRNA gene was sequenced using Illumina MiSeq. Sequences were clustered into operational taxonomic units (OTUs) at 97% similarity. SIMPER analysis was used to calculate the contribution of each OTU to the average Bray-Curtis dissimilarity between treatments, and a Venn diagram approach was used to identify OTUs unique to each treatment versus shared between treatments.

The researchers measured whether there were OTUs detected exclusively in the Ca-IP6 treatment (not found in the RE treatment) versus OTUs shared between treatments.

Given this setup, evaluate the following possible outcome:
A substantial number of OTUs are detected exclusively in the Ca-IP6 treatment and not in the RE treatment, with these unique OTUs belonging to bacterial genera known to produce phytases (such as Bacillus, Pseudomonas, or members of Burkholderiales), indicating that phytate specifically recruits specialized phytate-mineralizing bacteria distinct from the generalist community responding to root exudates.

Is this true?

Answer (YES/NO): NO